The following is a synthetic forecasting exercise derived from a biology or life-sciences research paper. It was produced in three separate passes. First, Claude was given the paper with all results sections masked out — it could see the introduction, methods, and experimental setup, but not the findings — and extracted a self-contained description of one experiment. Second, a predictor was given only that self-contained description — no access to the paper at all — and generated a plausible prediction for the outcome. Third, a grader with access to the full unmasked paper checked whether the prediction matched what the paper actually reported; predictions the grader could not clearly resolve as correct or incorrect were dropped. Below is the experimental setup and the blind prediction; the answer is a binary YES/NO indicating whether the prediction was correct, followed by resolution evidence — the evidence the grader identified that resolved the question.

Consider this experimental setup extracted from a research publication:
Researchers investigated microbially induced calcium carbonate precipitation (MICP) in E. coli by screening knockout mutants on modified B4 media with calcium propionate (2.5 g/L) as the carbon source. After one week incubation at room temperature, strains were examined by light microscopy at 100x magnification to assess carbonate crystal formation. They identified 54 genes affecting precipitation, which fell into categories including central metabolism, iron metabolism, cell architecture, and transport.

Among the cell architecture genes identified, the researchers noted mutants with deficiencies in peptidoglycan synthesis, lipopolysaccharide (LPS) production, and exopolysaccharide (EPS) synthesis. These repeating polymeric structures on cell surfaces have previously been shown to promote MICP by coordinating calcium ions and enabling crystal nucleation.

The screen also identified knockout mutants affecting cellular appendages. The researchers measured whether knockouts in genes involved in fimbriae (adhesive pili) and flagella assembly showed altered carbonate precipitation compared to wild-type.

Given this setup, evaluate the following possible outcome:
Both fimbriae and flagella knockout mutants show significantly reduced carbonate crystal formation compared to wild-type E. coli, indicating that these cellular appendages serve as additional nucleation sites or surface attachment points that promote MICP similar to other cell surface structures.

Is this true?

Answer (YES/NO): YES